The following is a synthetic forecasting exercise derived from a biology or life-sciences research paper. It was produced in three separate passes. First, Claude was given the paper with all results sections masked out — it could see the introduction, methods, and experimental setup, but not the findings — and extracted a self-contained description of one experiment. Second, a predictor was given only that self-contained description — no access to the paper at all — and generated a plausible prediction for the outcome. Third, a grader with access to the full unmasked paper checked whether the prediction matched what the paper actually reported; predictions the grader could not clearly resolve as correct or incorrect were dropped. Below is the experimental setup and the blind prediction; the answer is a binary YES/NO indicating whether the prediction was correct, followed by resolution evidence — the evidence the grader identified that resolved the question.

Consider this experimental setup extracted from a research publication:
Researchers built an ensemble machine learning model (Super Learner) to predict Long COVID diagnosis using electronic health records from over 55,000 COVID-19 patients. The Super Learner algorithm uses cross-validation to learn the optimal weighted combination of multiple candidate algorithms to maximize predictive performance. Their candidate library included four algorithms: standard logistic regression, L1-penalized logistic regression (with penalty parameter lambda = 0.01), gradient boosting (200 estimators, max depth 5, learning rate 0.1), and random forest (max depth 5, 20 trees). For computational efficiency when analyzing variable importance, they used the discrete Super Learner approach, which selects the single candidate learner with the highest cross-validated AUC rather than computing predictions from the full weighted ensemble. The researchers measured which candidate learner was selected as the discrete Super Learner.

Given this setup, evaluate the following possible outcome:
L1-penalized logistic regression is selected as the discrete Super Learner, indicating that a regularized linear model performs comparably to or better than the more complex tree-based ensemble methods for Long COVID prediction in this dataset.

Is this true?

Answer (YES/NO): NO